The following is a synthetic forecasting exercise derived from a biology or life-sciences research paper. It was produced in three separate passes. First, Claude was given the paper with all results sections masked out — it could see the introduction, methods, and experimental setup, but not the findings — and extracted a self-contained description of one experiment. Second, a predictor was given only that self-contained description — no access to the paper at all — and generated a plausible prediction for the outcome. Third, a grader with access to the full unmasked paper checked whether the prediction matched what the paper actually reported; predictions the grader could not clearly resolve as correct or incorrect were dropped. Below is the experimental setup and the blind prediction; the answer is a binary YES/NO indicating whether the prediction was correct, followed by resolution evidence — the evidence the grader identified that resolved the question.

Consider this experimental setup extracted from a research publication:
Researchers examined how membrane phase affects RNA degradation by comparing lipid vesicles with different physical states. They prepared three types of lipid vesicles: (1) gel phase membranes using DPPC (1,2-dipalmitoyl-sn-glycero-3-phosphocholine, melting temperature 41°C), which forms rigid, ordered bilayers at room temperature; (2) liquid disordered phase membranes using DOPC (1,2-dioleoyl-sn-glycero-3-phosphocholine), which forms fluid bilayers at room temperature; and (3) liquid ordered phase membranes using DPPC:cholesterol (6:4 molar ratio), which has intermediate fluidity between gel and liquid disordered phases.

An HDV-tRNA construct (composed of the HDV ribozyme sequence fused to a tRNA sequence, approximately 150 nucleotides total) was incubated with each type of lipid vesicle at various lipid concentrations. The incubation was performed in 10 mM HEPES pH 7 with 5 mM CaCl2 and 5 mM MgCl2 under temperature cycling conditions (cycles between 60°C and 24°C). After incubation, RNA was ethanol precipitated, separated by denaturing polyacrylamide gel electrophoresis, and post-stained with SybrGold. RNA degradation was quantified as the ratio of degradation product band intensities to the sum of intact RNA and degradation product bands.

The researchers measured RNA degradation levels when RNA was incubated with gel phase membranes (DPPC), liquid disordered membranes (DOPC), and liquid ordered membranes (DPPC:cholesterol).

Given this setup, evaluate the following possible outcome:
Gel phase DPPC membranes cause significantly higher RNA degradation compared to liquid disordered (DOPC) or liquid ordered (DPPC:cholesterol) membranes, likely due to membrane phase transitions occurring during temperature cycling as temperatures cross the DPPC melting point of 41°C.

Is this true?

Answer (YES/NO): NO